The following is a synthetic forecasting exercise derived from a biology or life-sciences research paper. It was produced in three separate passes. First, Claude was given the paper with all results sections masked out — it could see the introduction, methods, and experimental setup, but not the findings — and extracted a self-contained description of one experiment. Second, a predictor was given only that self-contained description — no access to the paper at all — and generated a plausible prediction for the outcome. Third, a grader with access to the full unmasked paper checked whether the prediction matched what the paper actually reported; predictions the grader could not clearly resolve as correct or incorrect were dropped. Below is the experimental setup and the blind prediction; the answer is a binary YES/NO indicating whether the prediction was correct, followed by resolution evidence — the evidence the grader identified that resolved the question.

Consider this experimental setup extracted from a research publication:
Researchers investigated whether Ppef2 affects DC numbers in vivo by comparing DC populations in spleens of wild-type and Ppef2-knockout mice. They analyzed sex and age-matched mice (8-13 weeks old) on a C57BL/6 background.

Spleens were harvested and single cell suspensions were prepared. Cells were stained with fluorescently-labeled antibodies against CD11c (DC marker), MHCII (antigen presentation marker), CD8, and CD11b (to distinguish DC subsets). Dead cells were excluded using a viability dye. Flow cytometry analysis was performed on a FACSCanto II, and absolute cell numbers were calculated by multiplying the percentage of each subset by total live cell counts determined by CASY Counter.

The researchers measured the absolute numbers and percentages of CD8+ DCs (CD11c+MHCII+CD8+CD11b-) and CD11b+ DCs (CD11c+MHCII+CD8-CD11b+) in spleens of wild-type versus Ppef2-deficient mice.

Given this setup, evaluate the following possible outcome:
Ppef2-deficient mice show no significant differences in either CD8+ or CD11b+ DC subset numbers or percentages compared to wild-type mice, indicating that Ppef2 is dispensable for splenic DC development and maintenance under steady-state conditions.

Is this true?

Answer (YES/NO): YES